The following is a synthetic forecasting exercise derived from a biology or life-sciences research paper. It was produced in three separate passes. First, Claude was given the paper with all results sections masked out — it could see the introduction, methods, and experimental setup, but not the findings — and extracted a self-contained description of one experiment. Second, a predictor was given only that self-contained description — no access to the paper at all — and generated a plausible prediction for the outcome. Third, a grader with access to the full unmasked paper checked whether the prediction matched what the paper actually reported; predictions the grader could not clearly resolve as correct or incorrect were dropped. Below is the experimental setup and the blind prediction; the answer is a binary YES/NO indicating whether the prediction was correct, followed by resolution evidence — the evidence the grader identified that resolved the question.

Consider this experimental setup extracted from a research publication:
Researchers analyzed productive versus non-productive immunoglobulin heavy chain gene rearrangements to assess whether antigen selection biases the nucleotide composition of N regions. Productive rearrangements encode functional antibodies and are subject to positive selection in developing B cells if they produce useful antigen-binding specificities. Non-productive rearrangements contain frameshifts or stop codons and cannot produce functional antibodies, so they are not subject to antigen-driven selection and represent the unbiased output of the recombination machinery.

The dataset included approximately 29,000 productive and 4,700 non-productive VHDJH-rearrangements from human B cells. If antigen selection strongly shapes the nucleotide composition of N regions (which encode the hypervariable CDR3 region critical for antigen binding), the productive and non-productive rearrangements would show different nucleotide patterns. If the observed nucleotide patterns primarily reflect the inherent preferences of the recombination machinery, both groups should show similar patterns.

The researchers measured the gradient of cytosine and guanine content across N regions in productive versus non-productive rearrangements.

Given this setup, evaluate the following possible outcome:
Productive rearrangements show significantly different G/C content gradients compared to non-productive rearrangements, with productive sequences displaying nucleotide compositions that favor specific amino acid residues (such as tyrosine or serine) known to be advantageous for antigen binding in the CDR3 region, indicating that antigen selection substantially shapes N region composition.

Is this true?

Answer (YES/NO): NO